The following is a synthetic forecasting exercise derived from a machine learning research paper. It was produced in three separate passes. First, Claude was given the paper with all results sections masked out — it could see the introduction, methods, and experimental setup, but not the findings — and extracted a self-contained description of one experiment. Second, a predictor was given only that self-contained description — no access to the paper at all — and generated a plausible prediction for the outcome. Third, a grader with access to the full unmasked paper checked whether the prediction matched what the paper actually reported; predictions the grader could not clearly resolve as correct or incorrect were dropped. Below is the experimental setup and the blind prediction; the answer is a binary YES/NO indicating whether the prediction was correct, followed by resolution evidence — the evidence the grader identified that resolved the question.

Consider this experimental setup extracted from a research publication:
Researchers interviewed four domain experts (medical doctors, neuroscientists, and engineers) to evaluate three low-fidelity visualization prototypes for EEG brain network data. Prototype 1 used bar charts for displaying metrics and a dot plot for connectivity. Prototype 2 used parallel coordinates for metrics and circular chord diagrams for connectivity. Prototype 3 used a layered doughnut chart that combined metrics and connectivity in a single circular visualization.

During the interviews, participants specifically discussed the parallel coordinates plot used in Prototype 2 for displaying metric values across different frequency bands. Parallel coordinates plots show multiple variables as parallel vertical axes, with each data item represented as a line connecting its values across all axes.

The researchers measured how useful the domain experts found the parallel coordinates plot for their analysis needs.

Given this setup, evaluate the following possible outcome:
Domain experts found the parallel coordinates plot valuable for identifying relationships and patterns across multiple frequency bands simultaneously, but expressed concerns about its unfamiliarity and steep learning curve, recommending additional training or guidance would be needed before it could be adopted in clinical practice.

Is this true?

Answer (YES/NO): NO